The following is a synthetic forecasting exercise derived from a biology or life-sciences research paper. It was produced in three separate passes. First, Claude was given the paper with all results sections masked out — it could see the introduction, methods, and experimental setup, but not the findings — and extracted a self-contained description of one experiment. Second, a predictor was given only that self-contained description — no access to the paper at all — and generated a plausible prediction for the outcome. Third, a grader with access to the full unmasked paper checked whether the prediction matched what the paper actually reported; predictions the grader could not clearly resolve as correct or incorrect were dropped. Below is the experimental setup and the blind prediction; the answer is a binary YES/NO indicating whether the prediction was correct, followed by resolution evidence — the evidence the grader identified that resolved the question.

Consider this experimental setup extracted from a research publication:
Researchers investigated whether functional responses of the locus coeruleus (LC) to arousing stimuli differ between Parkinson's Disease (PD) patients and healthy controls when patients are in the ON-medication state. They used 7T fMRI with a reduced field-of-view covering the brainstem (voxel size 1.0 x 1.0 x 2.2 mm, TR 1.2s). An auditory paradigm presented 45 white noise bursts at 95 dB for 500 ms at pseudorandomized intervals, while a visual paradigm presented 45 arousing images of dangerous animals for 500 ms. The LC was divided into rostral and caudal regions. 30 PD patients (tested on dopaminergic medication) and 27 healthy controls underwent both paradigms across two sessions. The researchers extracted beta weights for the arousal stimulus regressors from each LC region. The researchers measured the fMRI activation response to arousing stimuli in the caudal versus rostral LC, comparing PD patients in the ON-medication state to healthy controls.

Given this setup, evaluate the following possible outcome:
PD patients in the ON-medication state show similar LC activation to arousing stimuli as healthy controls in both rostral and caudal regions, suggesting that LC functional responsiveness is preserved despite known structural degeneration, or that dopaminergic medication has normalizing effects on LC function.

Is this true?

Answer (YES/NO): NO